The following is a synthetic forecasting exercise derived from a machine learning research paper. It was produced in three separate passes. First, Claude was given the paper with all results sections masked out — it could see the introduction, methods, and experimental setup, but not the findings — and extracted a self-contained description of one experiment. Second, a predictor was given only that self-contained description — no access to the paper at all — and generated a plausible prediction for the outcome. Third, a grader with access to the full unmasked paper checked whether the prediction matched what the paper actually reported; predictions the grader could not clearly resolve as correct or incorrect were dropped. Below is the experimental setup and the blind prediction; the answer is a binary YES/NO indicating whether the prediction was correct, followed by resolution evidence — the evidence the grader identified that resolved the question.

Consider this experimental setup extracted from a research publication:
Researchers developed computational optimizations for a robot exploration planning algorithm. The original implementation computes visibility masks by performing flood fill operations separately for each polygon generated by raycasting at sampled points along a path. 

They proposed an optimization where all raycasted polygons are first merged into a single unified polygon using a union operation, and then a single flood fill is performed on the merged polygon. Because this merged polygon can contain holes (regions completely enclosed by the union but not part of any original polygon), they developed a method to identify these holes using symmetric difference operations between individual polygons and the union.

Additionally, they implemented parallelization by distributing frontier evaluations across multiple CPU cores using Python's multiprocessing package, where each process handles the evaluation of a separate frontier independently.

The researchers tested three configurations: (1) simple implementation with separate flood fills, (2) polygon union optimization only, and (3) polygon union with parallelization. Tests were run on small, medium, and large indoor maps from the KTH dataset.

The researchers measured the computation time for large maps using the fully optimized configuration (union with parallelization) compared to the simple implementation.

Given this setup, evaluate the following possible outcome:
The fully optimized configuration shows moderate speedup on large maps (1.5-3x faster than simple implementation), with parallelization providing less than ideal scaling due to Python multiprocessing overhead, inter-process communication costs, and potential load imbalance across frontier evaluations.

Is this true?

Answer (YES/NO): NO